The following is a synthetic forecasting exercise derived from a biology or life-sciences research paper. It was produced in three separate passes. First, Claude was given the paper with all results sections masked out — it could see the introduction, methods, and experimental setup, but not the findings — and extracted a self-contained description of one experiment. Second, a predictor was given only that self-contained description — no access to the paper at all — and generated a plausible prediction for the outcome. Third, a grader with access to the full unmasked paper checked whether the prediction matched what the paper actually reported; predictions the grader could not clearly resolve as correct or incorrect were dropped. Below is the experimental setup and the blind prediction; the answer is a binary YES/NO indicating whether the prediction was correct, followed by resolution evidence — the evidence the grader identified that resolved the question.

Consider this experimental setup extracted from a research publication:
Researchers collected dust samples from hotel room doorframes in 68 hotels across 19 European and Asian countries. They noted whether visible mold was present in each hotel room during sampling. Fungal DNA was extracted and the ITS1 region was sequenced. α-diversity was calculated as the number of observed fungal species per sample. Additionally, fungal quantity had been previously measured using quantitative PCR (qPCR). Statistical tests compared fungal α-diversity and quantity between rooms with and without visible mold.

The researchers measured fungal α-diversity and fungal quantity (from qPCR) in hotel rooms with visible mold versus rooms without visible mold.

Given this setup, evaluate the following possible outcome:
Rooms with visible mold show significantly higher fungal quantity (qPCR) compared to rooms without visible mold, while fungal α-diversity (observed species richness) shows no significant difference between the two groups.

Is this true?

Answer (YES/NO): YES